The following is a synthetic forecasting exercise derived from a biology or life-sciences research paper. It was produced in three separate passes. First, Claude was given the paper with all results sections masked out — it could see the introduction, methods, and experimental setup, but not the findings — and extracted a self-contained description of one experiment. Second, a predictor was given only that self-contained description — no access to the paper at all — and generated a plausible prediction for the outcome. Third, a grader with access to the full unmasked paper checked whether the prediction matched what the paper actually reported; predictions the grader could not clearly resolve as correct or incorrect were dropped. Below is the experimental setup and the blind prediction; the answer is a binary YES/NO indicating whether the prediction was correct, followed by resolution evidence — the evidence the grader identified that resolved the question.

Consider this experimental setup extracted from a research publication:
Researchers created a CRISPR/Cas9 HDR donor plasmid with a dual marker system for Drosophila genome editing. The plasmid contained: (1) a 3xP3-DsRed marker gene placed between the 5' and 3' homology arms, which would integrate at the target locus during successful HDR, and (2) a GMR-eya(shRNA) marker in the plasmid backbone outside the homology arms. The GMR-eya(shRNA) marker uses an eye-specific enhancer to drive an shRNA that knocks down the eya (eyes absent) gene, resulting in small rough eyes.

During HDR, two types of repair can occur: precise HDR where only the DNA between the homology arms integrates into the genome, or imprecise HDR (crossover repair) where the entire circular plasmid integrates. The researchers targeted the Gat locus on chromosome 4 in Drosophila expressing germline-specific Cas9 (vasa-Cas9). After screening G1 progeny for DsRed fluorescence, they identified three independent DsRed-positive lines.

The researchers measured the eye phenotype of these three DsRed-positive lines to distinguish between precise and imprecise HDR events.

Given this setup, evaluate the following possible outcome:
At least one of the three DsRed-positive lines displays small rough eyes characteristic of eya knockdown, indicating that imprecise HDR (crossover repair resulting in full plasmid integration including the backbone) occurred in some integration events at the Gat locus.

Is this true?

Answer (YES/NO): YES